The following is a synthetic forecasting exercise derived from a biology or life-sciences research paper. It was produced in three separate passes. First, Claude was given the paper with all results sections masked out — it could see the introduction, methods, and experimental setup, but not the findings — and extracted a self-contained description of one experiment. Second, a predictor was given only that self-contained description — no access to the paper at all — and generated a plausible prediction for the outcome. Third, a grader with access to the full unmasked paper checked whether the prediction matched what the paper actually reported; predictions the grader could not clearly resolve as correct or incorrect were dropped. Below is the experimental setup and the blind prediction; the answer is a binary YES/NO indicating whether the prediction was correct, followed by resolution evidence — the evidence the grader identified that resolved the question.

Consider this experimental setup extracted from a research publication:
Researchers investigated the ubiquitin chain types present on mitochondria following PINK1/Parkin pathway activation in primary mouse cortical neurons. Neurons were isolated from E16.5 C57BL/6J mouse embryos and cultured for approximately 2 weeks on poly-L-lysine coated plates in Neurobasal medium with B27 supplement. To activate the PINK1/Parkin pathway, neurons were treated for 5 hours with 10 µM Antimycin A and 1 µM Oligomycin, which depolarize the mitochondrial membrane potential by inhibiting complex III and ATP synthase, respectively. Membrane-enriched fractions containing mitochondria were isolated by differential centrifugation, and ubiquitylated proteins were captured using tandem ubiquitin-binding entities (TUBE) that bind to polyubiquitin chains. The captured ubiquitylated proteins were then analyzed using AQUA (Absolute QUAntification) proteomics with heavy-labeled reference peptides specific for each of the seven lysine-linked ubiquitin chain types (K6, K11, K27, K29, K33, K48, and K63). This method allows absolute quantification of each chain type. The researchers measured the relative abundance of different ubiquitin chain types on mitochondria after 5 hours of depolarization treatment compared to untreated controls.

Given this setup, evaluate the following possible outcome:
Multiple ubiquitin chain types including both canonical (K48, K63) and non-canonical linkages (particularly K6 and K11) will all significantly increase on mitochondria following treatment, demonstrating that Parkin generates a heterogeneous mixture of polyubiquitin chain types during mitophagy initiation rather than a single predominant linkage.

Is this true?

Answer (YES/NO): NO